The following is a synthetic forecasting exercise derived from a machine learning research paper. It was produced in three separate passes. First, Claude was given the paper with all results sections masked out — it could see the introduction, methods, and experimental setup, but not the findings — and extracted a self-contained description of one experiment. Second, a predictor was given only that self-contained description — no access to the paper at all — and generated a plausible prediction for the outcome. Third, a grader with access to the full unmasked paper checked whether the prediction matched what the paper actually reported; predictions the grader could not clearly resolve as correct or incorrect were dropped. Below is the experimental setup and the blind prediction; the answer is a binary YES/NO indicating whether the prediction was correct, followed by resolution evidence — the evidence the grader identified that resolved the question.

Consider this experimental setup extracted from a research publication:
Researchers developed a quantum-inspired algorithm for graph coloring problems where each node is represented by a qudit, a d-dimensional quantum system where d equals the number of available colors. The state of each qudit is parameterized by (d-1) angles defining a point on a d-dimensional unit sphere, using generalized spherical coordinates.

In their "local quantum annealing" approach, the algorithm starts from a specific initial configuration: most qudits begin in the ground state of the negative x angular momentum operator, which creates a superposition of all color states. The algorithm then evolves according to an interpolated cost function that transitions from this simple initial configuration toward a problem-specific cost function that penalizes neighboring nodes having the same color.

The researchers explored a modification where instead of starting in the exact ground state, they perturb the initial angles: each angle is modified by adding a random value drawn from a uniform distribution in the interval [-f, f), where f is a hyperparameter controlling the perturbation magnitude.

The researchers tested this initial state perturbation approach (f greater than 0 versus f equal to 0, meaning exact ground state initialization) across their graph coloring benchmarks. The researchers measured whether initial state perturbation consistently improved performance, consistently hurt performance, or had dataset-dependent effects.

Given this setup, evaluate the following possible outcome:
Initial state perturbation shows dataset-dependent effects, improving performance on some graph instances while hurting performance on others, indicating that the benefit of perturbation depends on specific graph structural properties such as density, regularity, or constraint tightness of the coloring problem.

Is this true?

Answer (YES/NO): NO